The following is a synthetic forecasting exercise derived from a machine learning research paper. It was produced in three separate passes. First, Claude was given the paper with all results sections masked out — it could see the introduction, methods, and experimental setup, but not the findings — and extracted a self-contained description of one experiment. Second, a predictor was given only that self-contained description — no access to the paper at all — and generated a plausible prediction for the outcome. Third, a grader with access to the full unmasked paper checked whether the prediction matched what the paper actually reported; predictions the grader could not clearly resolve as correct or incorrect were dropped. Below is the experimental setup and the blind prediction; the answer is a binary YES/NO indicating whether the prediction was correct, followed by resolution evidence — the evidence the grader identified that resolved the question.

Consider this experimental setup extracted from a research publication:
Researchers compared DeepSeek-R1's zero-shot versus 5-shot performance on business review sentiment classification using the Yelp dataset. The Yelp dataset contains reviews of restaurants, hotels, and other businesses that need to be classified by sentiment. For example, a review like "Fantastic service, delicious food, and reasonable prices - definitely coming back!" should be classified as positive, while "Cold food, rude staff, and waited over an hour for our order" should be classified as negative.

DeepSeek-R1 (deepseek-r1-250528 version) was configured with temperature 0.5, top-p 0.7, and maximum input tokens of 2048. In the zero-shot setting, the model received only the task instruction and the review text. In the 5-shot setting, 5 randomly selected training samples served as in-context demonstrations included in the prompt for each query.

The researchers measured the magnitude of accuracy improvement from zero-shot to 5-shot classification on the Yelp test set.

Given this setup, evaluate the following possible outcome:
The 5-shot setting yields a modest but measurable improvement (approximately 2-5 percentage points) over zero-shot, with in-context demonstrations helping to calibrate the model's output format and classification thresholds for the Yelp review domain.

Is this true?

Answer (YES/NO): NO